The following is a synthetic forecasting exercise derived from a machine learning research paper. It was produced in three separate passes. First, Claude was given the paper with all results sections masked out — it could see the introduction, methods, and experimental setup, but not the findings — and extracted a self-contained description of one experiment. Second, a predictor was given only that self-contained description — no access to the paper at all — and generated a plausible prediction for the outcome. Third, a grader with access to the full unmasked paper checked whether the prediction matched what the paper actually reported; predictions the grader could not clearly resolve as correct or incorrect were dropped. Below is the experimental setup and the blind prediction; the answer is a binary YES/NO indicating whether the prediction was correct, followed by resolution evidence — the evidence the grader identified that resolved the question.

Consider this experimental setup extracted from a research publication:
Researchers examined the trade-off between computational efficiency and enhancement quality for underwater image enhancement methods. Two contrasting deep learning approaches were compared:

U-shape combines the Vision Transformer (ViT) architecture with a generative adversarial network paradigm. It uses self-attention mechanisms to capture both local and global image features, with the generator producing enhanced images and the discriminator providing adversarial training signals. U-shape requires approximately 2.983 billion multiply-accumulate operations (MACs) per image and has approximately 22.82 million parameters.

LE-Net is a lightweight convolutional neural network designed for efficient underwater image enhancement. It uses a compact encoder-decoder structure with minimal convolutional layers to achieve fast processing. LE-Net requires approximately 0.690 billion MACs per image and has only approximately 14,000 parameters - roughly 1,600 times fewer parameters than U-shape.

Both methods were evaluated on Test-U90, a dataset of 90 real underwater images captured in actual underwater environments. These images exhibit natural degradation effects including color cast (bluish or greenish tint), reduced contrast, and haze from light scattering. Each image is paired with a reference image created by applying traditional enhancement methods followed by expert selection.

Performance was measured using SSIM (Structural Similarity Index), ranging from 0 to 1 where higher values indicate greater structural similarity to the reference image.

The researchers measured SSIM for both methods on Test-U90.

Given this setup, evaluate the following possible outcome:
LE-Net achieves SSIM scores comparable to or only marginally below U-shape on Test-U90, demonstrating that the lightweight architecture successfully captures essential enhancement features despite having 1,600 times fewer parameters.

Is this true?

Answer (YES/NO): NO